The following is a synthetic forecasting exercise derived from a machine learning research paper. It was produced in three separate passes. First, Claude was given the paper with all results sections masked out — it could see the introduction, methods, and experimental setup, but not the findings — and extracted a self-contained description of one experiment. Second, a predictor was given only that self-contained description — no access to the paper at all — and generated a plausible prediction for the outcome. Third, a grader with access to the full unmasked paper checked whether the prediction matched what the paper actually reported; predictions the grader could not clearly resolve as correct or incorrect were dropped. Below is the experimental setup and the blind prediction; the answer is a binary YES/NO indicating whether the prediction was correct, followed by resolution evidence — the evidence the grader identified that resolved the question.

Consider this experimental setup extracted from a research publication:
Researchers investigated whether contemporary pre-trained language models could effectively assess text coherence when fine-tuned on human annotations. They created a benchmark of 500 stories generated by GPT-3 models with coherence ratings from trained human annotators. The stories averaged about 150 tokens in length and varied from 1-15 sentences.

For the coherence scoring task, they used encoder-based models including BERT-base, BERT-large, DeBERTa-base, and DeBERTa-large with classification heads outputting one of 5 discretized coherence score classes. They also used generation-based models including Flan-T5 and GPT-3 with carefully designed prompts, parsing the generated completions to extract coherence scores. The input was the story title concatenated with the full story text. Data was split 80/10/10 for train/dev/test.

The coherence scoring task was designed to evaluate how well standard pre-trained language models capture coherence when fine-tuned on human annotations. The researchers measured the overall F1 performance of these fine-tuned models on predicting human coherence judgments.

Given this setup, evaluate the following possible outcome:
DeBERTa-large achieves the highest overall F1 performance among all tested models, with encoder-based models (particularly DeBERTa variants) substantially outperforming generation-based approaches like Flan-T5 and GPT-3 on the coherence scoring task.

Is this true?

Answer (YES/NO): NO